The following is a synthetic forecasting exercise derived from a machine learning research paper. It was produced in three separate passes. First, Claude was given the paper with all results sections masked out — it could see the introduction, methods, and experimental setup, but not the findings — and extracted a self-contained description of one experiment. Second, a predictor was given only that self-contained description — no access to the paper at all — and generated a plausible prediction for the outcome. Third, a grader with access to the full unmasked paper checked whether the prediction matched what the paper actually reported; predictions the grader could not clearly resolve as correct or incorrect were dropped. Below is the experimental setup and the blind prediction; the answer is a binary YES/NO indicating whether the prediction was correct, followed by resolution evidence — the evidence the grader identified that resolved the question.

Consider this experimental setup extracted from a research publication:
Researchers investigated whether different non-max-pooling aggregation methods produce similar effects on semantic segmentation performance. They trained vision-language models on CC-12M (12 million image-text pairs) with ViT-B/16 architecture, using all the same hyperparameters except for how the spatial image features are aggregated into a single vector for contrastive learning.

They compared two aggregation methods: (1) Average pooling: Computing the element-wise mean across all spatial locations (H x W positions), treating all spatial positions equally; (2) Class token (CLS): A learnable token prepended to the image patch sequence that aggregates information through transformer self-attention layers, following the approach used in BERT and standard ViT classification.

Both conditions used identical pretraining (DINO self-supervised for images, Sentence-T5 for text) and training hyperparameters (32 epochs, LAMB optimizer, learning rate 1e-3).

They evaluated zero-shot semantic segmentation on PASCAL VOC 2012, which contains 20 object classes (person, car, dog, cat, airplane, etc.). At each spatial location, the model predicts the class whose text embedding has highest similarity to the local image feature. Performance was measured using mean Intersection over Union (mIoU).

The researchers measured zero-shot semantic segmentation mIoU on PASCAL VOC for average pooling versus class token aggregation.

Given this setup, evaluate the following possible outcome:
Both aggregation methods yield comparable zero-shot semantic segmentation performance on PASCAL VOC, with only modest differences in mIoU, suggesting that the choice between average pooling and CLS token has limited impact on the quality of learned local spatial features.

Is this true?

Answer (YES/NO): NO